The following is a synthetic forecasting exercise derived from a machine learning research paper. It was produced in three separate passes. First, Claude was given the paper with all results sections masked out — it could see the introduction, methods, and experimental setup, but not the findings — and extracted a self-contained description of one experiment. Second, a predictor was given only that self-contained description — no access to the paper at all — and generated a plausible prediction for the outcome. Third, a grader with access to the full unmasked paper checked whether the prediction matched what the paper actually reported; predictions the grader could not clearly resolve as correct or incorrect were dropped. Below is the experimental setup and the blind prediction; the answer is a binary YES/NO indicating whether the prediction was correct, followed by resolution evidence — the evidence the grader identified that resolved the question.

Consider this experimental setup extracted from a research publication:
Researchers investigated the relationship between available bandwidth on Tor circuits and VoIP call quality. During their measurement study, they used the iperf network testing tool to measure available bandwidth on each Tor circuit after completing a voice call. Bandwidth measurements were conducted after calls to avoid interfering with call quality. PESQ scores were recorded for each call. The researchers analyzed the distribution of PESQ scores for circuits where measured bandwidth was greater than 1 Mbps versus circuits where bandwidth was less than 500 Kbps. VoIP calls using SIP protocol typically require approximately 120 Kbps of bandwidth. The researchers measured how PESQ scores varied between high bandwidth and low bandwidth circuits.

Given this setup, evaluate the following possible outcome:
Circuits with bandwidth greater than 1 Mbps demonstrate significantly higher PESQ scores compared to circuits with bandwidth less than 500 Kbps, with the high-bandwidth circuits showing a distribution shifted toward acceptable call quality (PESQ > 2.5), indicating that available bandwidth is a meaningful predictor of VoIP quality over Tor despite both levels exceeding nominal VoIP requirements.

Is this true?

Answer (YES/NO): YES